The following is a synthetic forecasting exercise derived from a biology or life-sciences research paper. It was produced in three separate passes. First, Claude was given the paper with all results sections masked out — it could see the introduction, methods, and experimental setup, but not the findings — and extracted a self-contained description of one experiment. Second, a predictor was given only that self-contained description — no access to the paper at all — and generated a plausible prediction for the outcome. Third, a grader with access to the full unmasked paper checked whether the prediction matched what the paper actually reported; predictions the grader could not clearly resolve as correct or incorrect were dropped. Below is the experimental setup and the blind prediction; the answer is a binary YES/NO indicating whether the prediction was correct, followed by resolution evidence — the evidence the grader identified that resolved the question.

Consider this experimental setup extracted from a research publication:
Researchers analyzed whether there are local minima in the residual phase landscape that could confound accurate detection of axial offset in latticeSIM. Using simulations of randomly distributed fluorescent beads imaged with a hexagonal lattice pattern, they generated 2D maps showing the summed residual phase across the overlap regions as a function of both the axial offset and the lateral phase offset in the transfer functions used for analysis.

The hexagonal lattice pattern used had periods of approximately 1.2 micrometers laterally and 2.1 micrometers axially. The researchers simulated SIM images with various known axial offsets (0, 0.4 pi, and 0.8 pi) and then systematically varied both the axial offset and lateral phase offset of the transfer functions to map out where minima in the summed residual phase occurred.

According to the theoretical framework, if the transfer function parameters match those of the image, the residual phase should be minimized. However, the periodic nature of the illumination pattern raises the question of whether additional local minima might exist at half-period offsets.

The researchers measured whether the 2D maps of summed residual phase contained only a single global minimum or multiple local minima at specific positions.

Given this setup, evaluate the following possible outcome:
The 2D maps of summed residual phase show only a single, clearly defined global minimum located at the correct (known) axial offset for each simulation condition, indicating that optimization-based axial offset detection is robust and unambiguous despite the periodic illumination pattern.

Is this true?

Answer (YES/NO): NO